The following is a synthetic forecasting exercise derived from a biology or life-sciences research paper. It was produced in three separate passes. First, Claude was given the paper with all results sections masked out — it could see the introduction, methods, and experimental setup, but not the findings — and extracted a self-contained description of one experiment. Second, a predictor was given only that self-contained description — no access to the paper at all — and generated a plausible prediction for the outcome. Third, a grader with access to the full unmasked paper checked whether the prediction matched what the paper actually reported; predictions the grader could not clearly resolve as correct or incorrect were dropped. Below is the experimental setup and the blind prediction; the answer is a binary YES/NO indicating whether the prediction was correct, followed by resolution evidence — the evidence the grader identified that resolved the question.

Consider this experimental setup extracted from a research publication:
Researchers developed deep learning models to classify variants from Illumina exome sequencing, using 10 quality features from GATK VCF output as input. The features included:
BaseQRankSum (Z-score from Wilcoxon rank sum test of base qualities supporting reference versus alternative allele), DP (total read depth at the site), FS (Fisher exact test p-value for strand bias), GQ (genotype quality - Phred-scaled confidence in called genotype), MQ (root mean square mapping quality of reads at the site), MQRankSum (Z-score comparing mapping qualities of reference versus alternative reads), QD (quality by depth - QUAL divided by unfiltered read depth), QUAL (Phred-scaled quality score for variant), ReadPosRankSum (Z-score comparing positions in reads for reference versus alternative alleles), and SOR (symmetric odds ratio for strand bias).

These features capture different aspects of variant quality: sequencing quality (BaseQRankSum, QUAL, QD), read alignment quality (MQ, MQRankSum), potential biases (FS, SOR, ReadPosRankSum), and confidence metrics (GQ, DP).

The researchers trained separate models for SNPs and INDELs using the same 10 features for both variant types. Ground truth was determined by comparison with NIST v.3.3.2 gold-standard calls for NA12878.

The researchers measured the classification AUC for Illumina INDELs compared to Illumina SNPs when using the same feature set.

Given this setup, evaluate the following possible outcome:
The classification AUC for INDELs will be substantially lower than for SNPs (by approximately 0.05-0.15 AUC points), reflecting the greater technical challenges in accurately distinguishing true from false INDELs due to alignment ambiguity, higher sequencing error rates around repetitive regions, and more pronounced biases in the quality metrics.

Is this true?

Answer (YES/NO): NO